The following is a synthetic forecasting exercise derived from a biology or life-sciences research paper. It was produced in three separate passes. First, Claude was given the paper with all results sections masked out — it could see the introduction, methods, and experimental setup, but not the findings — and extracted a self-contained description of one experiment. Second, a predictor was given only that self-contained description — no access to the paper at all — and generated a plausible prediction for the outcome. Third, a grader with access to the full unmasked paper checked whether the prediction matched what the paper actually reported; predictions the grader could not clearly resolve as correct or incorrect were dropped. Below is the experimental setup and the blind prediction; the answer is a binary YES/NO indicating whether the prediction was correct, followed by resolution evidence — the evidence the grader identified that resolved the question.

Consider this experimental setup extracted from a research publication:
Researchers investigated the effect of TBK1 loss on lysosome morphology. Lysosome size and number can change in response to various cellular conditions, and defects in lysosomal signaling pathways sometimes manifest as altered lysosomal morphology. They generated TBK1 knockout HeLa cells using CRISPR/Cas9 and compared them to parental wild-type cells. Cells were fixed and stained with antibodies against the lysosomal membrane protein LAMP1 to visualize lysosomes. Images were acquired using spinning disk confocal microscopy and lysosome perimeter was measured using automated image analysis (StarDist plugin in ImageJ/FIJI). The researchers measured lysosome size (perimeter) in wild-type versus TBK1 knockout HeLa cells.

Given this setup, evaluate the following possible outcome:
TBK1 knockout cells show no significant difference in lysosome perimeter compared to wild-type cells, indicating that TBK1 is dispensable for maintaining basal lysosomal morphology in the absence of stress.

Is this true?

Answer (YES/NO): NO